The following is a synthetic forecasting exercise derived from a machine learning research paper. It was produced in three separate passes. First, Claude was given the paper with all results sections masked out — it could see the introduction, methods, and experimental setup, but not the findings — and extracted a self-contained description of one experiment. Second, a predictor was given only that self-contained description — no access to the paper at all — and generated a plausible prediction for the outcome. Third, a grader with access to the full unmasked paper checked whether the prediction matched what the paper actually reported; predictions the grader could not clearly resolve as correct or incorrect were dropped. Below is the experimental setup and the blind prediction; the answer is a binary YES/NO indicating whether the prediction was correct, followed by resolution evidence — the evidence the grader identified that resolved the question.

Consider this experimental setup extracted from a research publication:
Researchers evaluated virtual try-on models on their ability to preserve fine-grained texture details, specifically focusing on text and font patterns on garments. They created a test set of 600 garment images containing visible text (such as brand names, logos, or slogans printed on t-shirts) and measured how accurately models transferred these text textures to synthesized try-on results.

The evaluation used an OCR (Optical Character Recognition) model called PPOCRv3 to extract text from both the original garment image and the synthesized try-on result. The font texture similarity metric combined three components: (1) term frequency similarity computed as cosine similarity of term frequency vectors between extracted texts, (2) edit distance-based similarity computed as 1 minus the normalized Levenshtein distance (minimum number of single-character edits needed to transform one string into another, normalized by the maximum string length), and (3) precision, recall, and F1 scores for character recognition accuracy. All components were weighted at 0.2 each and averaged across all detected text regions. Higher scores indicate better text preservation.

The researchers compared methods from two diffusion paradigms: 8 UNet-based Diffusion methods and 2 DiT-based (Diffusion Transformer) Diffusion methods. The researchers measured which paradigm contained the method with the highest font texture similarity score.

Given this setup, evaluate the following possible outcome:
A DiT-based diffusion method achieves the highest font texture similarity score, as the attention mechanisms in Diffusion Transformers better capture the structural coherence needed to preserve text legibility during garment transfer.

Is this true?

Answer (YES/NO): YES